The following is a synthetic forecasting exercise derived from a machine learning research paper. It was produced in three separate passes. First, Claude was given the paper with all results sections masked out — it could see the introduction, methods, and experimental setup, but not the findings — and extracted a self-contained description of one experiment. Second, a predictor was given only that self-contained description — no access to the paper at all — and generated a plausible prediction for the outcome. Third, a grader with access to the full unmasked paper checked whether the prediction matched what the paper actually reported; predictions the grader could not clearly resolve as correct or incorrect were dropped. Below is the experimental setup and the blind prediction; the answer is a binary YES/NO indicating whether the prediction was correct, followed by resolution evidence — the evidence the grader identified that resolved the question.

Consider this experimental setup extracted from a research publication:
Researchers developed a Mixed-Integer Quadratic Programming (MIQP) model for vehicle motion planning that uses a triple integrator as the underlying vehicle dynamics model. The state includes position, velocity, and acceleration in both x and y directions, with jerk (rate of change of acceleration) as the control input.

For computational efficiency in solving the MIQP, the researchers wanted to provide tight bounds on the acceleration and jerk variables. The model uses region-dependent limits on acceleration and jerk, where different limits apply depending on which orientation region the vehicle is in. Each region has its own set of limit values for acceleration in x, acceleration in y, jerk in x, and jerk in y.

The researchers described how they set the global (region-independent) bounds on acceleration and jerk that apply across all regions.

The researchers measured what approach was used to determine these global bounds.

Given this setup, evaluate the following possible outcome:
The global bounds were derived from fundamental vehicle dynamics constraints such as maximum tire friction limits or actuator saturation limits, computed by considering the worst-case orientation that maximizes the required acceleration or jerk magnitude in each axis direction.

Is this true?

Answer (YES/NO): NO